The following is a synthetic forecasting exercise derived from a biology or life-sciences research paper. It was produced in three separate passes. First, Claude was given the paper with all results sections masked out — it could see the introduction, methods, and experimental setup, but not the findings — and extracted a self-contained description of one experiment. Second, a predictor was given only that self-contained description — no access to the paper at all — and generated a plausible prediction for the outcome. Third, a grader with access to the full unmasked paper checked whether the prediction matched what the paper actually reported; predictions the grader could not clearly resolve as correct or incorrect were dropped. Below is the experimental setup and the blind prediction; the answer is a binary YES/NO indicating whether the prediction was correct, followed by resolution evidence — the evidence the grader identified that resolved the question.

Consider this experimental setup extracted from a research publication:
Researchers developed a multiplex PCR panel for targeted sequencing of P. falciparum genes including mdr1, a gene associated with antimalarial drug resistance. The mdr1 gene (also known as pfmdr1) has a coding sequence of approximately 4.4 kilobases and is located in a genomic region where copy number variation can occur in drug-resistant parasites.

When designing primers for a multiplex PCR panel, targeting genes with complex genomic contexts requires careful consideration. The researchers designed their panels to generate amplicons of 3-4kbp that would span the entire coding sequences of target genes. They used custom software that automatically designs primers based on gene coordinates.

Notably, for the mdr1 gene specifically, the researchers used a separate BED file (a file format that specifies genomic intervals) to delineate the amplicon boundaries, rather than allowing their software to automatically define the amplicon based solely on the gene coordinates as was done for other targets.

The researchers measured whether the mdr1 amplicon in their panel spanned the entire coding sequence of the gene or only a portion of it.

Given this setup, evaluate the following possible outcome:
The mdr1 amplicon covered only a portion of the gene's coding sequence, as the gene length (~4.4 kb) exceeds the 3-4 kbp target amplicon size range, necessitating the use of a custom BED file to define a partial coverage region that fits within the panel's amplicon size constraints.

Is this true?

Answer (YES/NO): YES